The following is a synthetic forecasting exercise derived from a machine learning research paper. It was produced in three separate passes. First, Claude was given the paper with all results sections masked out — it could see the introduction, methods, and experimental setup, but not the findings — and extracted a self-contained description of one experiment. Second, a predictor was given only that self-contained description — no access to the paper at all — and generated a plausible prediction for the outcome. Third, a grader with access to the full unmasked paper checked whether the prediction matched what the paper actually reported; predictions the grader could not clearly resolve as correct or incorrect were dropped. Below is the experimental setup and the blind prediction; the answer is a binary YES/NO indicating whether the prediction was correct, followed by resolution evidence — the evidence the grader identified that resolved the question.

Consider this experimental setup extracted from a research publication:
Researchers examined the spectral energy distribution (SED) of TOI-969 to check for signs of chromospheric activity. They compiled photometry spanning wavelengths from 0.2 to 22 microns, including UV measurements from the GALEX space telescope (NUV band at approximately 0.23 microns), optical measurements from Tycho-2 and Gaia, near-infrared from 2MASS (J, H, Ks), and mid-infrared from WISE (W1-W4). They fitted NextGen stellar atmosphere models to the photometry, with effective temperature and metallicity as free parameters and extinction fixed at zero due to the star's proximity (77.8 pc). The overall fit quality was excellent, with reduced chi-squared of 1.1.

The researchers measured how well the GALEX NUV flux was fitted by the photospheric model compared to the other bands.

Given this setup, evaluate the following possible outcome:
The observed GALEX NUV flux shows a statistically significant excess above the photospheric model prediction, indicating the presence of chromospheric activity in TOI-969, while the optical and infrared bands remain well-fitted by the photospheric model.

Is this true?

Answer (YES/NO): YES